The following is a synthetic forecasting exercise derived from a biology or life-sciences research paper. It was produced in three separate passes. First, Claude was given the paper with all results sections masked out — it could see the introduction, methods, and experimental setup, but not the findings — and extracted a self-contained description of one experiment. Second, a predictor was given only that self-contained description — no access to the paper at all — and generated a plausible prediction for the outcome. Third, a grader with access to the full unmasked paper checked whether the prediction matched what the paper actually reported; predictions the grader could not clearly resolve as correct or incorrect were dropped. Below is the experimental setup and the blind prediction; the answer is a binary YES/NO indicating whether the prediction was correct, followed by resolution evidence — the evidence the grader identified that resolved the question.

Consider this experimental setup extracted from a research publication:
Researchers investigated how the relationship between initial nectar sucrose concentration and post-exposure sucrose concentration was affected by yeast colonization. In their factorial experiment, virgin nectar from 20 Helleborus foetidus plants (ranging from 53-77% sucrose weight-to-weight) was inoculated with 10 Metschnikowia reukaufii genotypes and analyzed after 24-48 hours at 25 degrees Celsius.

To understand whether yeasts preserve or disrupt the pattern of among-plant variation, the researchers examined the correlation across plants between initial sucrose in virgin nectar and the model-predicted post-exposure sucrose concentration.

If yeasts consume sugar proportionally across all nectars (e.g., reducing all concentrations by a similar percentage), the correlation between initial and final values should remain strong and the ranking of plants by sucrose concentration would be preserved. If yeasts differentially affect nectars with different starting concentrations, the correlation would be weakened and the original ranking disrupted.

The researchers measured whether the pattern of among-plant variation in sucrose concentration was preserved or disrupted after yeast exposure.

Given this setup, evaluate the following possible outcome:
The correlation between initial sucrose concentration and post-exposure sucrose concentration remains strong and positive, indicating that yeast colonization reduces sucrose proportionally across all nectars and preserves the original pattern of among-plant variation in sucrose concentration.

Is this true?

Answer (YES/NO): NO